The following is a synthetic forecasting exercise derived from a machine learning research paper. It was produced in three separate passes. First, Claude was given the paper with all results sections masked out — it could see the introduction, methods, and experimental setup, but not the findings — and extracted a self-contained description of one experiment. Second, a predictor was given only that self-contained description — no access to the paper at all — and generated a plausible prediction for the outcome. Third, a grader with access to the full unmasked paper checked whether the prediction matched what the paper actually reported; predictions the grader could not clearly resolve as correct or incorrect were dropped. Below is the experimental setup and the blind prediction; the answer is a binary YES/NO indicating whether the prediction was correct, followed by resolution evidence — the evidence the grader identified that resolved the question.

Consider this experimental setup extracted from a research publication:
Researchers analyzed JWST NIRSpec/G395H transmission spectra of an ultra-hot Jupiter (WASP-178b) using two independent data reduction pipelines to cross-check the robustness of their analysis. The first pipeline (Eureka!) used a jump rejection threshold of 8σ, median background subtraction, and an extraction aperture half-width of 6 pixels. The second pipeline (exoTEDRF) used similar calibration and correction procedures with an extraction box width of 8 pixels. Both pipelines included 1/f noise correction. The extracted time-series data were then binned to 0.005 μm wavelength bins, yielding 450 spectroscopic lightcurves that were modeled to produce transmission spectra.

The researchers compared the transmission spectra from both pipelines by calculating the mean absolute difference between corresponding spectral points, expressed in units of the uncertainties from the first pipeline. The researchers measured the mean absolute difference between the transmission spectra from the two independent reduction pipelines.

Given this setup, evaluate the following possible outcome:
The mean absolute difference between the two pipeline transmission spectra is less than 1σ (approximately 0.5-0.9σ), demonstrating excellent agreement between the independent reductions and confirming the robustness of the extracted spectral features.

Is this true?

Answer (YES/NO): NO